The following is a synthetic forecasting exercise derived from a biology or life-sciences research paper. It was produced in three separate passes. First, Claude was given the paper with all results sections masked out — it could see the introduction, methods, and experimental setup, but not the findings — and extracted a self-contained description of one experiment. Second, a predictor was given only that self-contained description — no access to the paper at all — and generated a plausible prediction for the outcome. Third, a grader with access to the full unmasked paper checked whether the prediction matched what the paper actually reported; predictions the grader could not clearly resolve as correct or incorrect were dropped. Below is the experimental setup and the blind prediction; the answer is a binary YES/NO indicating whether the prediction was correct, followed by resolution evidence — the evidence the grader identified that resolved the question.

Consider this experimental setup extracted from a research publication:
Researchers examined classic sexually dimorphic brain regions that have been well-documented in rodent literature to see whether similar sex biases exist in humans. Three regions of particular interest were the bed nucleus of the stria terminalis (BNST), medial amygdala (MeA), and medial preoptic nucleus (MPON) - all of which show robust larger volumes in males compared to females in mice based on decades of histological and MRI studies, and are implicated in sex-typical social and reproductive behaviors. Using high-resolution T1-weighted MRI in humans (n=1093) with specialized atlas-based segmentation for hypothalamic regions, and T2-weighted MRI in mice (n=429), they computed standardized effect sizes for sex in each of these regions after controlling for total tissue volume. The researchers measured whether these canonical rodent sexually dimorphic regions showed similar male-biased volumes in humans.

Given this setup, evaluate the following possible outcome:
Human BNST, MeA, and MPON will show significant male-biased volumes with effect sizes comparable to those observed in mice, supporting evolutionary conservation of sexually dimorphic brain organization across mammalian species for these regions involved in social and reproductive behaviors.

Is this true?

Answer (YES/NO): YES